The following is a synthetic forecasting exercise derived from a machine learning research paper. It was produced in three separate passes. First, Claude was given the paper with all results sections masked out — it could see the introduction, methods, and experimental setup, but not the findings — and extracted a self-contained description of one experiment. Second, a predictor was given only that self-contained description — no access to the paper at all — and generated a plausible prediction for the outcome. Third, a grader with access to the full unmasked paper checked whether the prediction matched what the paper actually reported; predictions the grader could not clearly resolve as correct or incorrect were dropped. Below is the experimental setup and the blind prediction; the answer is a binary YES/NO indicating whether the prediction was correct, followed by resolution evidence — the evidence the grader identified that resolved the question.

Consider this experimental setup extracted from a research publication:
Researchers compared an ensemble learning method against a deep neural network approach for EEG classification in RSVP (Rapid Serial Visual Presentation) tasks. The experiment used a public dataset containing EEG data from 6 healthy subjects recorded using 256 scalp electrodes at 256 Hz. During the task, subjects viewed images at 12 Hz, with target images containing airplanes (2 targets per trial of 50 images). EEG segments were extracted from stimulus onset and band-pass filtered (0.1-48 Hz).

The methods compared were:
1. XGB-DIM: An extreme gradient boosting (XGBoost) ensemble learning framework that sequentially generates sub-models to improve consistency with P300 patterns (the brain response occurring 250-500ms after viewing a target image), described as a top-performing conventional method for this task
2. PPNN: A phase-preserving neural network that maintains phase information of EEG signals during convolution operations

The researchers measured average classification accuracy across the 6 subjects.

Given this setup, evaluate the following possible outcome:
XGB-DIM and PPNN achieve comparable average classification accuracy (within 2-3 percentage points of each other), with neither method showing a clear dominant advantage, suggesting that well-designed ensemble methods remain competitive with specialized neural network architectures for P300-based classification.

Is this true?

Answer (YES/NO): YES